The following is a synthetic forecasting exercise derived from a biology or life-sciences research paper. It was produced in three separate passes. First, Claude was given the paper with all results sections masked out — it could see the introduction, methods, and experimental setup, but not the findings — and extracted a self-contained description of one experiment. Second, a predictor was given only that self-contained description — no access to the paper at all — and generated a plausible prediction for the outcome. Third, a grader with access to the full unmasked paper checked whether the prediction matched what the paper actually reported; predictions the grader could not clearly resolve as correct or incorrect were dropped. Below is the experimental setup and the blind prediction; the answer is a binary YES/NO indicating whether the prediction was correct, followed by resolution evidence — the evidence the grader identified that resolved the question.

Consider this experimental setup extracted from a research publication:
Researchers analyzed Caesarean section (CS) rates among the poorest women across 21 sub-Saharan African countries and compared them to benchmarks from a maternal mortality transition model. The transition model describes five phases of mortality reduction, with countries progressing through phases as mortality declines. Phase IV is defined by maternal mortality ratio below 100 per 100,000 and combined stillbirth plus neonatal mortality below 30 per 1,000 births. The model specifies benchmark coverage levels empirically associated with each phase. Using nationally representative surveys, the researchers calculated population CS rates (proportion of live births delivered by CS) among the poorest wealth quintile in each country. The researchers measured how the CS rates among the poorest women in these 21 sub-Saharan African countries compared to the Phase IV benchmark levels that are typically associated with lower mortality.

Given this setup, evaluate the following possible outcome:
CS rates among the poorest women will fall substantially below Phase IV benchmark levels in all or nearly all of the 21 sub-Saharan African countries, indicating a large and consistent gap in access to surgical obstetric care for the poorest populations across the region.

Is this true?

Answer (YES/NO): NO